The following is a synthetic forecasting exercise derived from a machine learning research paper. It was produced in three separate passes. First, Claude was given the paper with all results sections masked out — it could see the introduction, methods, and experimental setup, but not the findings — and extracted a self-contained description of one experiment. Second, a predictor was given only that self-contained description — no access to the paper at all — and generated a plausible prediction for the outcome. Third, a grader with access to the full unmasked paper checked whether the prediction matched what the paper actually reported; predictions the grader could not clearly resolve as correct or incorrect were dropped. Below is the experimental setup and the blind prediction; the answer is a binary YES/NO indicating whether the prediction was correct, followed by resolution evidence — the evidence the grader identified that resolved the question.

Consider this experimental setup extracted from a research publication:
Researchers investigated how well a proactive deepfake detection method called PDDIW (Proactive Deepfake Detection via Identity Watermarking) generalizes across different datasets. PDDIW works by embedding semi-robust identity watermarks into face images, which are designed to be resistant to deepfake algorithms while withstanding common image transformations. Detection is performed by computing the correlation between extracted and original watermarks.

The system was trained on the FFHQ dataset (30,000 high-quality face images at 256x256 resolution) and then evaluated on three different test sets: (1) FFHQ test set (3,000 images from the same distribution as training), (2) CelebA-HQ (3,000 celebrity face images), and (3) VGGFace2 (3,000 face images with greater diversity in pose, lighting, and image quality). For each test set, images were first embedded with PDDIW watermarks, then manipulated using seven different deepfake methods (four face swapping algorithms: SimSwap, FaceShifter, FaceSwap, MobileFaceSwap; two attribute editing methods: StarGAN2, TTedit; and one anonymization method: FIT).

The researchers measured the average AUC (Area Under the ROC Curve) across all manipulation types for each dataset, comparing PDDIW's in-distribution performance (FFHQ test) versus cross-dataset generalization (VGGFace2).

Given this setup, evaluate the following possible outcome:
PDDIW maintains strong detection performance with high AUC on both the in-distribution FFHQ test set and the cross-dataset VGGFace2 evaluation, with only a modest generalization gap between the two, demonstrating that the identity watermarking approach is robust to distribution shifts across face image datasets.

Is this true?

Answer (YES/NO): NO